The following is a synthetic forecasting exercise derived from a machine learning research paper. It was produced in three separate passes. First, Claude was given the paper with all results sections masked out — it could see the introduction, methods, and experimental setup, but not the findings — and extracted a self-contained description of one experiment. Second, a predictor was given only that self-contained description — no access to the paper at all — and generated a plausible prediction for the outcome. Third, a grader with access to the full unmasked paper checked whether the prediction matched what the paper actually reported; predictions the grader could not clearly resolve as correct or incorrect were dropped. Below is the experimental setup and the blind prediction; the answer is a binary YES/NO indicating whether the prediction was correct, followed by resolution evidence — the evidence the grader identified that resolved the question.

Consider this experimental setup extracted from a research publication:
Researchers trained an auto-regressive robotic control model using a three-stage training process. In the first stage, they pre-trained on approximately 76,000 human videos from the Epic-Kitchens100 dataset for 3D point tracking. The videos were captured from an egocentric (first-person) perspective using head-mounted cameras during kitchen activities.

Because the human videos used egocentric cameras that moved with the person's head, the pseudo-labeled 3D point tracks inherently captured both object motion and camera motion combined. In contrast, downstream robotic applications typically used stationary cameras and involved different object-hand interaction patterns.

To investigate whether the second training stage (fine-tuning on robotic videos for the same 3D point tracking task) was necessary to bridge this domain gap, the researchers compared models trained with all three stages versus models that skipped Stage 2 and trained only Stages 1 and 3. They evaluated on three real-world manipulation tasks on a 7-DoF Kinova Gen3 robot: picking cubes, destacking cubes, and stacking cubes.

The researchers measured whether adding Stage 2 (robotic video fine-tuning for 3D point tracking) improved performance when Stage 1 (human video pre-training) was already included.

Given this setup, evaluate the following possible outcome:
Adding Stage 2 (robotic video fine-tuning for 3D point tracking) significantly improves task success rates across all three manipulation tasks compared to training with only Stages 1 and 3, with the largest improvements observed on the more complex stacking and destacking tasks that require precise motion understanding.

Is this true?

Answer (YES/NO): NO